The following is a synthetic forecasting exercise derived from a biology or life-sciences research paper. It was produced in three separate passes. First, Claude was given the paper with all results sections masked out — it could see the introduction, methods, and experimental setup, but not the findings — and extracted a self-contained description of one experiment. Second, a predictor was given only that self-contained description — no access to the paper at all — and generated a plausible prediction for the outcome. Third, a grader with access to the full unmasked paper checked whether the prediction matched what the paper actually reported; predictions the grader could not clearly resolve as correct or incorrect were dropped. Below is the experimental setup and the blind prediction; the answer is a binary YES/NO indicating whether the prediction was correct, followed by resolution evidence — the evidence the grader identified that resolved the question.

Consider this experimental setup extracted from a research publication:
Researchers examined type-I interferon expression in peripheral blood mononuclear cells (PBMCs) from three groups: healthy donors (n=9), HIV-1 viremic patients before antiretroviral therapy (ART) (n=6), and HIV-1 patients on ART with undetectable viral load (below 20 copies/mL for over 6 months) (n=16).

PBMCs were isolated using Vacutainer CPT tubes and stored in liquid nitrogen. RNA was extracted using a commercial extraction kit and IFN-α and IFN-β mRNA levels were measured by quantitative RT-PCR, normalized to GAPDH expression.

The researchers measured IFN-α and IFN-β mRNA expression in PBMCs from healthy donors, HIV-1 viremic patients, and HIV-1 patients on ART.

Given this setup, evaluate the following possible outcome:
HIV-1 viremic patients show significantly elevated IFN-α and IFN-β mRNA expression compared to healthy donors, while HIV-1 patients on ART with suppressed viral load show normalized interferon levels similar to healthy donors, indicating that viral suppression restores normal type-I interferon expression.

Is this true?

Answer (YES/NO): NO